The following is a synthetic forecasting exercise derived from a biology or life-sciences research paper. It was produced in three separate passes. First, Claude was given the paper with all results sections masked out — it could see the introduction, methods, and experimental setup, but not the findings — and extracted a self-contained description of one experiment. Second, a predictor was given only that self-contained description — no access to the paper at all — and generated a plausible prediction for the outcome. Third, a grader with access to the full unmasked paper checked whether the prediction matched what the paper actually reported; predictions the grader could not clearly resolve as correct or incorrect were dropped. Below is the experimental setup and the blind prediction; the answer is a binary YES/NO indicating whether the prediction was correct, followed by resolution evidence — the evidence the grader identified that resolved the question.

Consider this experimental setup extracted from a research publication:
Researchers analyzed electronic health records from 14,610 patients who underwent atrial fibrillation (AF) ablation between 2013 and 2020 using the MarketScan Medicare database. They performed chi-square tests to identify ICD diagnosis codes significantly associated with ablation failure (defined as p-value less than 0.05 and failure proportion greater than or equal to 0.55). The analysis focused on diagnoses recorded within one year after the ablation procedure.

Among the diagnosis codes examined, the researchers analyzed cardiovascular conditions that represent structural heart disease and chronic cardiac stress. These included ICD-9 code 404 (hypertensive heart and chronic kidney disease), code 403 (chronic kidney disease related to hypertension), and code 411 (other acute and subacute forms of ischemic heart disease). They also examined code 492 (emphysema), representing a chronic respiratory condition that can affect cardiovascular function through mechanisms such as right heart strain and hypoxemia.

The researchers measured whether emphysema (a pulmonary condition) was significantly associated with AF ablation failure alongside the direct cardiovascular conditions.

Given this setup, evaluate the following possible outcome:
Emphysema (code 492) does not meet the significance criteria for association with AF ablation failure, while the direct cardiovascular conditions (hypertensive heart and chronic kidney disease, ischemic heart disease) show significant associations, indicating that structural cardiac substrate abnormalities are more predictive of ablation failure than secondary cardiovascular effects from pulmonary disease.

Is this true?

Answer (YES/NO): NO